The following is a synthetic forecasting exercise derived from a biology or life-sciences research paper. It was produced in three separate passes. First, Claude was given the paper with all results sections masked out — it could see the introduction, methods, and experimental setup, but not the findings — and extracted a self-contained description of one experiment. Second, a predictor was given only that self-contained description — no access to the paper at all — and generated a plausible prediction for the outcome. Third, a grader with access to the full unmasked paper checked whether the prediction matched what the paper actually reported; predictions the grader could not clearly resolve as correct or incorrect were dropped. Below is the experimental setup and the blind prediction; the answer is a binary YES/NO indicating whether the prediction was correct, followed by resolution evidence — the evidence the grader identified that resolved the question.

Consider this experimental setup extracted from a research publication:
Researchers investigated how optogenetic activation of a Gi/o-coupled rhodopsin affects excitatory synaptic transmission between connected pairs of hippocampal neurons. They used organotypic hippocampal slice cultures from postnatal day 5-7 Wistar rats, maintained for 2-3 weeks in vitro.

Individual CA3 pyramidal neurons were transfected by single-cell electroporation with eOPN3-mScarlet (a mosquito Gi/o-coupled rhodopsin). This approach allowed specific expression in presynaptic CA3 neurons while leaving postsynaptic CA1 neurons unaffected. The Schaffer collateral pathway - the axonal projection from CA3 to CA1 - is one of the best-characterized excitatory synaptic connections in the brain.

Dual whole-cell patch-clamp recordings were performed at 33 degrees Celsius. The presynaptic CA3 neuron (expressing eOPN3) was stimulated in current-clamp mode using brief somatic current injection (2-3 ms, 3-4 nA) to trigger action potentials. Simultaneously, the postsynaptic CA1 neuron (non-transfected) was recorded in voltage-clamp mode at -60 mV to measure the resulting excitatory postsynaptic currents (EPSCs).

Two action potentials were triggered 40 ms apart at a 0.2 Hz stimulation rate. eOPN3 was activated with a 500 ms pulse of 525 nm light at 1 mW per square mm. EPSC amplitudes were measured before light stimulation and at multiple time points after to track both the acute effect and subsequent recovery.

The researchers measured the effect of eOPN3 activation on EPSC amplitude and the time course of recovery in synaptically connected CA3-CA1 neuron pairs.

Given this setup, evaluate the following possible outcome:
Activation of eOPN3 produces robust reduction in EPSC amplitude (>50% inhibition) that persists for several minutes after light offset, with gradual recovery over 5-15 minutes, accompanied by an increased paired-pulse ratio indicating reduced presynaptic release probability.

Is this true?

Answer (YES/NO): YES